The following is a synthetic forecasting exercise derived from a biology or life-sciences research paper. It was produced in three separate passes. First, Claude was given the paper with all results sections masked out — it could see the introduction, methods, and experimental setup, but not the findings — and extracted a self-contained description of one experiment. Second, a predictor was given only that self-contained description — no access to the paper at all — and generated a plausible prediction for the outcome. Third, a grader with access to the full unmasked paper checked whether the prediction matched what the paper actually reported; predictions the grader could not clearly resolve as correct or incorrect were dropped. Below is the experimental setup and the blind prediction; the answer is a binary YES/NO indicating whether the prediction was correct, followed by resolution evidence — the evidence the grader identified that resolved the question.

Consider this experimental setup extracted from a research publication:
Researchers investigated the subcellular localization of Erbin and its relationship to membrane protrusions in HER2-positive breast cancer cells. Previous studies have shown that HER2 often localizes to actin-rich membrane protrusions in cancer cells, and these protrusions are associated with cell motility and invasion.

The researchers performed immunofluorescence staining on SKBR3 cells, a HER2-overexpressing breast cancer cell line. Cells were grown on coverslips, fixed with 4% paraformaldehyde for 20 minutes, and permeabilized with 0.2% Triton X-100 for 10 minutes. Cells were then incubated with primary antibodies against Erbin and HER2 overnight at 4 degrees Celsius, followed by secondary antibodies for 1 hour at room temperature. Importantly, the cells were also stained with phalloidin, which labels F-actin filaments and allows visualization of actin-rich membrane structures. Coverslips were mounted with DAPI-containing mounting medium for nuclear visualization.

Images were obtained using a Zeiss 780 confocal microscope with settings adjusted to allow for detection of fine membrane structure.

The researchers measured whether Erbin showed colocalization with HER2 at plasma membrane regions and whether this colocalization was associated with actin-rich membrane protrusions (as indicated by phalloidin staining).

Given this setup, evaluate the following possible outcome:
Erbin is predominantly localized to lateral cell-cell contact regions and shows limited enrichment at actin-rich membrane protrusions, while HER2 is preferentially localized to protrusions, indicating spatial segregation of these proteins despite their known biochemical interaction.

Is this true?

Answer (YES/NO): NO